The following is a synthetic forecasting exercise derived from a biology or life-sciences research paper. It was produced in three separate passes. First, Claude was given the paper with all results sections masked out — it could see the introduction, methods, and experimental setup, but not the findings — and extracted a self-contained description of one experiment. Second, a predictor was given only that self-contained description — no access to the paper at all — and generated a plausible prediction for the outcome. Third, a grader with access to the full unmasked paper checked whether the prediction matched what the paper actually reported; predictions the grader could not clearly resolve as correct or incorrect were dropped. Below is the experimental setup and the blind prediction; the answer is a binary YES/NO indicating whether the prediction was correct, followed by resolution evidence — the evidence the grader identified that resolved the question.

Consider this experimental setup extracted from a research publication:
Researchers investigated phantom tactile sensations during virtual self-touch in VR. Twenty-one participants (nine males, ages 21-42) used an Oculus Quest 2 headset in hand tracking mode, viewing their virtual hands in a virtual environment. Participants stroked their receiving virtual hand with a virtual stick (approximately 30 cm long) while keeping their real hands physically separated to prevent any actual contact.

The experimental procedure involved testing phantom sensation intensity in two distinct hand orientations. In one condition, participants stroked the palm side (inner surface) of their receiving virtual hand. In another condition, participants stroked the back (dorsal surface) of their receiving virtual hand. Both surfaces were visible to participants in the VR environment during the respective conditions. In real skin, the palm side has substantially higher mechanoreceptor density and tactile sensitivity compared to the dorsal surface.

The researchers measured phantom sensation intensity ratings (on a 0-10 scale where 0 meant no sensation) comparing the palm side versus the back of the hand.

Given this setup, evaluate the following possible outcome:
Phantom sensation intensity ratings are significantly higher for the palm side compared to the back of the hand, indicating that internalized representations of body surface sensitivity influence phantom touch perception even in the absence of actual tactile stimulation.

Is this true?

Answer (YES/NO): NO